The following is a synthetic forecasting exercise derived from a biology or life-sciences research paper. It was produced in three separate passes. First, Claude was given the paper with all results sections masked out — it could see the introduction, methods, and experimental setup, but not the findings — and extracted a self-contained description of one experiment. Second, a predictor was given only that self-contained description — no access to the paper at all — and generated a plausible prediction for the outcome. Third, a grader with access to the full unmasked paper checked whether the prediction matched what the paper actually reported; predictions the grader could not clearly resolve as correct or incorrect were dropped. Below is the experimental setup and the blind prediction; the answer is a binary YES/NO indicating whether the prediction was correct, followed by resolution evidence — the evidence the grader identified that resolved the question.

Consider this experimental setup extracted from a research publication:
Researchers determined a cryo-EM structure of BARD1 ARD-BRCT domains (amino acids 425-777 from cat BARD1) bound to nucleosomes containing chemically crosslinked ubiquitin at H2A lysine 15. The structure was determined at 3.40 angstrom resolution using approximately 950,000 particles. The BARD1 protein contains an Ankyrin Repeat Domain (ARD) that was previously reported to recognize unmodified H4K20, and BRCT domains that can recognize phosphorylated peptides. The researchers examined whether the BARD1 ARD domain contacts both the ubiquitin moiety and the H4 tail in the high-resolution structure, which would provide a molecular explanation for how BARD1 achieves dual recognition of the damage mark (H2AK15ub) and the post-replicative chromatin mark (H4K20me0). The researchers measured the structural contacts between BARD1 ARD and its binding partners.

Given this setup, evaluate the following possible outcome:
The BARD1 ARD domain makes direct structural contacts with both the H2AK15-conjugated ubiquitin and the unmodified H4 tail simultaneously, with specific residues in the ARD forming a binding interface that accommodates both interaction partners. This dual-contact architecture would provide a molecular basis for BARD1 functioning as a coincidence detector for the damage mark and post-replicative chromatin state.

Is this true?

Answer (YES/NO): NO